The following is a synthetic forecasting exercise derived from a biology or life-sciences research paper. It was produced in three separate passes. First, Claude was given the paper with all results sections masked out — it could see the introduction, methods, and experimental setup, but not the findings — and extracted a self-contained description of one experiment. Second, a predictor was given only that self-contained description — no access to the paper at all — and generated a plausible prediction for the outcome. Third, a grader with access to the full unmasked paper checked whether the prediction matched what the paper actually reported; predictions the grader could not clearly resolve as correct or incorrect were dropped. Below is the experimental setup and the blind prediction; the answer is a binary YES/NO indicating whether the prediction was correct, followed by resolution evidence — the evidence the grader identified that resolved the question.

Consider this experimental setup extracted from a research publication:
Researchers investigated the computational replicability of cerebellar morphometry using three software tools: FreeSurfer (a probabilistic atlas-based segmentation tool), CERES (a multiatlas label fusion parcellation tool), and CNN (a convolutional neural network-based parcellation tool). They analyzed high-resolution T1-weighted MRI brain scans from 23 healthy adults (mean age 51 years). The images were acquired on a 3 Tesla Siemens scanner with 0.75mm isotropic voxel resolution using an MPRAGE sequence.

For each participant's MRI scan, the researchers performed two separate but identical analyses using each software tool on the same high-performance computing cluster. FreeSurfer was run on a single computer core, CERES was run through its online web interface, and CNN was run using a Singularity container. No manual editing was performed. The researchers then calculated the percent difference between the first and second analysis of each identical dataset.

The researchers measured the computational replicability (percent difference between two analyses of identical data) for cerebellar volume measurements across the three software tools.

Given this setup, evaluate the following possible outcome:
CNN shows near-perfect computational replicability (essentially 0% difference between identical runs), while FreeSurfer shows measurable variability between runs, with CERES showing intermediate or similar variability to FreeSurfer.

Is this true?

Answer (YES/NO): NO